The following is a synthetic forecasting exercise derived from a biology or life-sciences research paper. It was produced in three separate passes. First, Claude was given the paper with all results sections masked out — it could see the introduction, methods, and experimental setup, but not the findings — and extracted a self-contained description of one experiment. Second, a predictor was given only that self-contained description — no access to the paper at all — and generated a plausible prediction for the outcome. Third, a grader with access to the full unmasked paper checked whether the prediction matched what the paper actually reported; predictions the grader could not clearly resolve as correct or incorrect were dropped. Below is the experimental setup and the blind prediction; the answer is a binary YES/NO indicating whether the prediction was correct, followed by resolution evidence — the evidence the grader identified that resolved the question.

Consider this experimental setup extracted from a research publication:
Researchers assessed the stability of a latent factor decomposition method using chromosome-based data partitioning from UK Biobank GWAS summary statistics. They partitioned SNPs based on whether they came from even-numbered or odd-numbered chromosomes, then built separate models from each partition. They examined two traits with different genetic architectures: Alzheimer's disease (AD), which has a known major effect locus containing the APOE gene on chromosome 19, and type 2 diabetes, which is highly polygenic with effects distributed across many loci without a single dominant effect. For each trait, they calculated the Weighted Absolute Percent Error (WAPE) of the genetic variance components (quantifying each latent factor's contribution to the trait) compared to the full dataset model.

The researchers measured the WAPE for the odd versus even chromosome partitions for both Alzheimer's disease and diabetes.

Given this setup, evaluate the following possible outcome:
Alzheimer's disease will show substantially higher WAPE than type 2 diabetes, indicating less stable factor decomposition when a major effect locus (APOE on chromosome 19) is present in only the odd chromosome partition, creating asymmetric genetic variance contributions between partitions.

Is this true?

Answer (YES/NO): YES